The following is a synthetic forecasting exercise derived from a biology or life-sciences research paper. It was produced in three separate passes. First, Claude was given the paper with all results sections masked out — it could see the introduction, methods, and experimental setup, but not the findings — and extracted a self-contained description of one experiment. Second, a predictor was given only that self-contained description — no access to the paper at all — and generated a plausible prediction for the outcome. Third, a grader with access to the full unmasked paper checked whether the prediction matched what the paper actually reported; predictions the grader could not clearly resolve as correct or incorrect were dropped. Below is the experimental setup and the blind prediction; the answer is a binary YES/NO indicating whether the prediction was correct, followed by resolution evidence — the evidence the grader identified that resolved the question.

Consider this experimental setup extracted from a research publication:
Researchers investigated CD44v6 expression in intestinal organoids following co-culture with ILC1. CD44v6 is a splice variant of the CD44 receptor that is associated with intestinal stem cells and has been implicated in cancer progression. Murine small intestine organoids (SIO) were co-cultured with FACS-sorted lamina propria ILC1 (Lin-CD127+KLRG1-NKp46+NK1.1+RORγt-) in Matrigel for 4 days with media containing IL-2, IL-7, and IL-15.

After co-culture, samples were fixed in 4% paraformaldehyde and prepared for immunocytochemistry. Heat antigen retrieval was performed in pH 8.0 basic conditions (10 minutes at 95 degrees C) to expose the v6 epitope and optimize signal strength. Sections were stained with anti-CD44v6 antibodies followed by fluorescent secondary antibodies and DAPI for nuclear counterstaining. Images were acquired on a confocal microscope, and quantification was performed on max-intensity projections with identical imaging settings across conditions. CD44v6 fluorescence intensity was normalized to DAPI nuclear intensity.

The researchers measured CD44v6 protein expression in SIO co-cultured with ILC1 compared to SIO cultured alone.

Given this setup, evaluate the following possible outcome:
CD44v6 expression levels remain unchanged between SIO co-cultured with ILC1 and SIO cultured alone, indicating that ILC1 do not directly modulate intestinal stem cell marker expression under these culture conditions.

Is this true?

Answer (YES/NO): NO